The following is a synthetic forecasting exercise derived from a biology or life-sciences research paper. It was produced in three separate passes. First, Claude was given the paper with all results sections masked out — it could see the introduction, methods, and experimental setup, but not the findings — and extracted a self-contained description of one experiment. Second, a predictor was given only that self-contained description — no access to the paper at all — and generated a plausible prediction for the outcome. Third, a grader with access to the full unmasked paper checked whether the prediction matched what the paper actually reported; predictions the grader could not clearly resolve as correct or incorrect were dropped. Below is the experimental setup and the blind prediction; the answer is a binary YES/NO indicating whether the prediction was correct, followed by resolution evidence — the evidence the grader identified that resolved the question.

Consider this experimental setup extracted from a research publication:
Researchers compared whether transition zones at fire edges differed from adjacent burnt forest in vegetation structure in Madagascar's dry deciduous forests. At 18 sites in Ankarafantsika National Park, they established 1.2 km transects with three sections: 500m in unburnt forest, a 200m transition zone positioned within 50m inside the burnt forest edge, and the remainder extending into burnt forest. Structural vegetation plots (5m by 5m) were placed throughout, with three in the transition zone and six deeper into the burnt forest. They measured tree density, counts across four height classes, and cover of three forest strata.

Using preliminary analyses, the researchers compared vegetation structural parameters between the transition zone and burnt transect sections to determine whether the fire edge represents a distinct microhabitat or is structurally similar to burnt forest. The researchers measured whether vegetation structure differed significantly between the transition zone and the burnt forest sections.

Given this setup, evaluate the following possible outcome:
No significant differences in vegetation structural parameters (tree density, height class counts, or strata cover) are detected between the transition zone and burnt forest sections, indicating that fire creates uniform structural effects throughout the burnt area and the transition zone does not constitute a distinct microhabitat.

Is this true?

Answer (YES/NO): YES